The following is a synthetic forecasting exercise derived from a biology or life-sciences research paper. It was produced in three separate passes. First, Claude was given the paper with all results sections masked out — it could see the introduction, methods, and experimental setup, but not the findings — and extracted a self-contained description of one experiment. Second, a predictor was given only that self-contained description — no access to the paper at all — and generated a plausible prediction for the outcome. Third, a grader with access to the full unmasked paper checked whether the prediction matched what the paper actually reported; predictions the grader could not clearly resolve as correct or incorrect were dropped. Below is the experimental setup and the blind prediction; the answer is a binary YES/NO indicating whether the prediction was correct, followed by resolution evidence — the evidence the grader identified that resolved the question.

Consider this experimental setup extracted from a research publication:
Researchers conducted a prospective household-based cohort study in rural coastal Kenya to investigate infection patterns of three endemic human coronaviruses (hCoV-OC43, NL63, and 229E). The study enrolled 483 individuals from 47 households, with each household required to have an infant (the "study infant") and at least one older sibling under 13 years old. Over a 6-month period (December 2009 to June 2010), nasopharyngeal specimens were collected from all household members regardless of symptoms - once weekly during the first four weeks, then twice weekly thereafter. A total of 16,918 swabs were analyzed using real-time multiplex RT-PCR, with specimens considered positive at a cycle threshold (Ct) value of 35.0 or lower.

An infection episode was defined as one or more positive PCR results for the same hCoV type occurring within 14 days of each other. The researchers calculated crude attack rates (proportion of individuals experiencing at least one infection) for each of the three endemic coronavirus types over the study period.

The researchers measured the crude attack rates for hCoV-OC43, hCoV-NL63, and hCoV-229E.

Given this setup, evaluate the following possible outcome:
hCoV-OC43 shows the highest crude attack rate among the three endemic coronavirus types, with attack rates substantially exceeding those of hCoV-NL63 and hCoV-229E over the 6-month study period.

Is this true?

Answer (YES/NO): YES